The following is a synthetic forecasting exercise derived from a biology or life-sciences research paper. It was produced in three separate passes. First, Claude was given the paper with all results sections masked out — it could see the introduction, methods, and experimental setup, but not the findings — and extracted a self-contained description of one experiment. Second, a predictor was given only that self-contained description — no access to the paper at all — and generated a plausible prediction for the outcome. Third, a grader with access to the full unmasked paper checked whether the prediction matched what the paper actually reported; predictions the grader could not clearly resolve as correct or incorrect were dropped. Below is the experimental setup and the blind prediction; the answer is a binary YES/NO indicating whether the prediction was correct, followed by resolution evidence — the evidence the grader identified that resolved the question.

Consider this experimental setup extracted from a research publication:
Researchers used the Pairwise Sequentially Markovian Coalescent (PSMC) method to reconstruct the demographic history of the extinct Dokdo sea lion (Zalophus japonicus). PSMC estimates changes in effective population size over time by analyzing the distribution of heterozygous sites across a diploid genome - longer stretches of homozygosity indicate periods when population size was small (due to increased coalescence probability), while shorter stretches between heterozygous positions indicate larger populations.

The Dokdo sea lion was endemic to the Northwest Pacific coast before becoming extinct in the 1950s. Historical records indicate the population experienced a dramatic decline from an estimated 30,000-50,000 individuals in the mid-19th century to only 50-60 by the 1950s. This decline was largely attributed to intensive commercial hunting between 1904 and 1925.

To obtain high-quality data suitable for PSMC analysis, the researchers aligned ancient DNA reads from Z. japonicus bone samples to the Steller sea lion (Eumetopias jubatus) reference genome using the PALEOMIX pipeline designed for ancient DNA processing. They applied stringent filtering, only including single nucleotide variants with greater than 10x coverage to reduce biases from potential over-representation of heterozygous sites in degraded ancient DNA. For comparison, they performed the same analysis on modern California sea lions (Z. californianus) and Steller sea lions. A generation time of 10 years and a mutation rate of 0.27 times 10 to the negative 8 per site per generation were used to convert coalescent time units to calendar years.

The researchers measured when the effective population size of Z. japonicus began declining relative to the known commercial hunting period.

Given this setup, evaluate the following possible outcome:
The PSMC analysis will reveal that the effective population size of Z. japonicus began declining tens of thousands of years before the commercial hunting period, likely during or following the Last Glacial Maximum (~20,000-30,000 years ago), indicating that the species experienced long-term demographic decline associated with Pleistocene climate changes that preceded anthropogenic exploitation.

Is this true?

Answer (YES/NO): NO